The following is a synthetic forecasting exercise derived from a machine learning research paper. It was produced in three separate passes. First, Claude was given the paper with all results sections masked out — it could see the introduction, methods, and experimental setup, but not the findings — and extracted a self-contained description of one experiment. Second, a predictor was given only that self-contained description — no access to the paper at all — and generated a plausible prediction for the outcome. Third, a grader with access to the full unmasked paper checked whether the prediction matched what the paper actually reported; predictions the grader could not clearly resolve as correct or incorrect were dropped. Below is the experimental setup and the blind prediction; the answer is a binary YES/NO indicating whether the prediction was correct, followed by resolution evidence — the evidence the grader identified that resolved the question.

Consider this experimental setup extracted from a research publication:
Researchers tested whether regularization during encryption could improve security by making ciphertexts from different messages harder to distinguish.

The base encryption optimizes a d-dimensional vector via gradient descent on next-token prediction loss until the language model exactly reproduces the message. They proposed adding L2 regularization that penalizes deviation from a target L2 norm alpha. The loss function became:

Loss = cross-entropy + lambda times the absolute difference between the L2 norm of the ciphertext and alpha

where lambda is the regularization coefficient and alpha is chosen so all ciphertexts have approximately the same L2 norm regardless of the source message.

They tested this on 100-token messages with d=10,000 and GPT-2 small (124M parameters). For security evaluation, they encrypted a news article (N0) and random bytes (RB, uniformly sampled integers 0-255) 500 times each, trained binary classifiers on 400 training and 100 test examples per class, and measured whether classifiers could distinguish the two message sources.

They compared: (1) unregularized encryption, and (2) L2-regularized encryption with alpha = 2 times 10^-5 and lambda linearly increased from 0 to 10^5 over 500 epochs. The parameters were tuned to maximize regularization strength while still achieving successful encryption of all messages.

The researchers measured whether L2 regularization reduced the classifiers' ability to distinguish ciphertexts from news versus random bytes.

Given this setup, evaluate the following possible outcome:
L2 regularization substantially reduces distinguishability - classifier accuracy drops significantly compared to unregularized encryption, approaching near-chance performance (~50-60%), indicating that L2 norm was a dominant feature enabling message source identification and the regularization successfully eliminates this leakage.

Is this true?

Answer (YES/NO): NO